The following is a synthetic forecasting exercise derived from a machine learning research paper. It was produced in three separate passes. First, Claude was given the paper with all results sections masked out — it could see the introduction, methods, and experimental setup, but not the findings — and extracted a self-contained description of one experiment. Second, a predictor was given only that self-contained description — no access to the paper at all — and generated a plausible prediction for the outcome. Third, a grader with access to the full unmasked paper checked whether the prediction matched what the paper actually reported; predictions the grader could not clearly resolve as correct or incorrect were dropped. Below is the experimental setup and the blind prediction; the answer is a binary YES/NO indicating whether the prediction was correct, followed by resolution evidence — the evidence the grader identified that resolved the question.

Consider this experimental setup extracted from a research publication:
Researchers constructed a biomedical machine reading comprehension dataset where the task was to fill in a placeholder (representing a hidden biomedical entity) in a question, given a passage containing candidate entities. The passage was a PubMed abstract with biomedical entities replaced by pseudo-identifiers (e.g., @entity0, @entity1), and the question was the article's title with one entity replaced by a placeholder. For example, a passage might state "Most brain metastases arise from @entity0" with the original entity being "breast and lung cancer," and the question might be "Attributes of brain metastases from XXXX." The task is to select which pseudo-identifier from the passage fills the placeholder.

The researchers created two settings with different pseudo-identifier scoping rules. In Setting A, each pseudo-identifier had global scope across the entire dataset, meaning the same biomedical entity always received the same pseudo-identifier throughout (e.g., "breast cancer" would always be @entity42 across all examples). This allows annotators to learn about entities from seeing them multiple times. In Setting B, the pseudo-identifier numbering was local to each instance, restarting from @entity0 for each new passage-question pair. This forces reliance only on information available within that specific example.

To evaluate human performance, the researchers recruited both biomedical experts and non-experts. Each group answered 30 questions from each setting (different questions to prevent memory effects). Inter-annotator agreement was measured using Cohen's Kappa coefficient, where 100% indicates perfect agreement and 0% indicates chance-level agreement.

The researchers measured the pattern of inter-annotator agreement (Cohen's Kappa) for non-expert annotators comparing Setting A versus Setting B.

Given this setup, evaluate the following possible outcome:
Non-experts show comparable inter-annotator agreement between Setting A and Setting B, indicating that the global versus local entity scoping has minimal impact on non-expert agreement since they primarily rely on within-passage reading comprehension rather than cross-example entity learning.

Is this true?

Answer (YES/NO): NO